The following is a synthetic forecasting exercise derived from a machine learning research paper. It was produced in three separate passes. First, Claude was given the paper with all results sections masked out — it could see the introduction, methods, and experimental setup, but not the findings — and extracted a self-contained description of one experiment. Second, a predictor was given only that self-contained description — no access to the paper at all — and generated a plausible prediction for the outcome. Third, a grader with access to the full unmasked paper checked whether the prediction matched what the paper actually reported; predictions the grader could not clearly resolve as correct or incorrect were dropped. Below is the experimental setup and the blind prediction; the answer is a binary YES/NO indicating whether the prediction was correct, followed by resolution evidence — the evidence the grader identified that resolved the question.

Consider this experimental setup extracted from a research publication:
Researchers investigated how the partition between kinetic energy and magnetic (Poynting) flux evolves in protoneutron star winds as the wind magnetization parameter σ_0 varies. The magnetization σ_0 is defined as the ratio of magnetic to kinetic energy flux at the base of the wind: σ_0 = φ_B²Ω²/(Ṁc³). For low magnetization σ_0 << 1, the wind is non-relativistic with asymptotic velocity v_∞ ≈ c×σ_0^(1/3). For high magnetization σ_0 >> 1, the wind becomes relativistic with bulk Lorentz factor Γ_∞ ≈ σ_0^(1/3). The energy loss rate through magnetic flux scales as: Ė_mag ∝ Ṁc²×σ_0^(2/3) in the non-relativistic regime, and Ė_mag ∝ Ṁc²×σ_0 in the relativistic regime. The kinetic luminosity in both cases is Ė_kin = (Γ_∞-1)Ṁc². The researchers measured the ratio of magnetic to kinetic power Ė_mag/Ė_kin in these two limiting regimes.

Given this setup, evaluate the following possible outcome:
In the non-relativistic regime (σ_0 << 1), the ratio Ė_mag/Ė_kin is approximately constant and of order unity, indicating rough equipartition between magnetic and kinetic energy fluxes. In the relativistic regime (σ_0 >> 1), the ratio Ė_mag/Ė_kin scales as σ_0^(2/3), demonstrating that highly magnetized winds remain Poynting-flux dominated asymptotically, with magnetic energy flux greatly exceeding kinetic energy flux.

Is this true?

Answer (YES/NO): YES